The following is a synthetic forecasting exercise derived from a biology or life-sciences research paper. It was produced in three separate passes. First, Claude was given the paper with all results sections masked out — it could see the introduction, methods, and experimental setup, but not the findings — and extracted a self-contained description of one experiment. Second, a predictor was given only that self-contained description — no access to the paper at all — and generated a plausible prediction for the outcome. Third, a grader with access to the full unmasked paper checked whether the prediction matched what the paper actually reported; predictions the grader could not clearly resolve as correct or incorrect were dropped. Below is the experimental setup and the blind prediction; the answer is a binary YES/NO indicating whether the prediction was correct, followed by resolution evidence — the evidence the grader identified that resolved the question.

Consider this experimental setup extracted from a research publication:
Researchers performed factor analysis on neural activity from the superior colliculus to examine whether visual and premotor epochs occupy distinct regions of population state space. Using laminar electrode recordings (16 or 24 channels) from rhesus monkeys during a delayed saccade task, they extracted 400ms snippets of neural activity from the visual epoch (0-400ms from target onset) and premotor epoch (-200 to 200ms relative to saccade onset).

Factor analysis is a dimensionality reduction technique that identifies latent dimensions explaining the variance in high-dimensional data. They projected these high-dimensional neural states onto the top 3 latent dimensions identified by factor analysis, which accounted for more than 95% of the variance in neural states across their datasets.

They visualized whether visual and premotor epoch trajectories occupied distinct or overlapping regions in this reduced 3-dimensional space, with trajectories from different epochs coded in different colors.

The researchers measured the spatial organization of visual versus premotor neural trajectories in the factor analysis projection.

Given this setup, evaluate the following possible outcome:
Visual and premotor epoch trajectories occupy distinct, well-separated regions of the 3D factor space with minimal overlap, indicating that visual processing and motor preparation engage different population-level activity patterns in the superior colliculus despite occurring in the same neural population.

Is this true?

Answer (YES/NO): YES